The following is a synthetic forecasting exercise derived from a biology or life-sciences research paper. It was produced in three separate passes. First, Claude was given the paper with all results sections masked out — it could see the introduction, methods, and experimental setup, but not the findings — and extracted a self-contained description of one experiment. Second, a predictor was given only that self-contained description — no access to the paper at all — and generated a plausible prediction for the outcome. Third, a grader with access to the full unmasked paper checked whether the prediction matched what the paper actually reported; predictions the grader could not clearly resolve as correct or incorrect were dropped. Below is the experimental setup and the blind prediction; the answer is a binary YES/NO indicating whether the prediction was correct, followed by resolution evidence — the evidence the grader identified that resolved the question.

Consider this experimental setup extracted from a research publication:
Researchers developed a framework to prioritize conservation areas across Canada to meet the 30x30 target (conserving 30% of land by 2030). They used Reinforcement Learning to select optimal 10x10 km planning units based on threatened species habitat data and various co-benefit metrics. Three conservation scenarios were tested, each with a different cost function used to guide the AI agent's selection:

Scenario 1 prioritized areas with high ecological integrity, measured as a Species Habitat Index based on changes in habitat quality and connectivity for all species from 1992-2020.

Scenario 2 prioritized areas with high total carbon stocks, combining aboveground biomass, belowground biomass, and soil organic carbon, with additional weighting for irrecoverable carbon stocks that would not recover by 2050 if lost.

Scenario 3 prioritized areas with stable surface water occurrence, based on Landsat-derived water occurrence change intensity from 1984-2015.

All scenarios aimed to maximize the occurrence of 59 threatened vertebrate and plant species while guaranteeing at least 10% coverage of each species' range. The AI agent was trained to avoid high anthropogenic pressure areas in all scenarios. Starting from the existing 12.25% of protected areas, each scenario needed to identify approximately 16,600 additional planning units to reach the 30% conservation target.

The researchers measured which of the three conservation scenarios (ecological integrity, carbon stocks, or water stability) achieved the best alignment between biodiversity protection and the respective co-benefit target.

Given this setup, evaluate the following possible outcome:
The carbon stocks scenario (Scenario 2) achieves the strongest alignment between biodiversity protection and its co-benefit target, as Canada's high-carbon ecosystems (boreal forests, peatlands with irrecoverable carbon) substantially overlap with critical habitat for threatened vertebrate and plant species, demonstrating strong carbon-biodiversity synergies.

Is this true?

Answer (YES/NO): YES